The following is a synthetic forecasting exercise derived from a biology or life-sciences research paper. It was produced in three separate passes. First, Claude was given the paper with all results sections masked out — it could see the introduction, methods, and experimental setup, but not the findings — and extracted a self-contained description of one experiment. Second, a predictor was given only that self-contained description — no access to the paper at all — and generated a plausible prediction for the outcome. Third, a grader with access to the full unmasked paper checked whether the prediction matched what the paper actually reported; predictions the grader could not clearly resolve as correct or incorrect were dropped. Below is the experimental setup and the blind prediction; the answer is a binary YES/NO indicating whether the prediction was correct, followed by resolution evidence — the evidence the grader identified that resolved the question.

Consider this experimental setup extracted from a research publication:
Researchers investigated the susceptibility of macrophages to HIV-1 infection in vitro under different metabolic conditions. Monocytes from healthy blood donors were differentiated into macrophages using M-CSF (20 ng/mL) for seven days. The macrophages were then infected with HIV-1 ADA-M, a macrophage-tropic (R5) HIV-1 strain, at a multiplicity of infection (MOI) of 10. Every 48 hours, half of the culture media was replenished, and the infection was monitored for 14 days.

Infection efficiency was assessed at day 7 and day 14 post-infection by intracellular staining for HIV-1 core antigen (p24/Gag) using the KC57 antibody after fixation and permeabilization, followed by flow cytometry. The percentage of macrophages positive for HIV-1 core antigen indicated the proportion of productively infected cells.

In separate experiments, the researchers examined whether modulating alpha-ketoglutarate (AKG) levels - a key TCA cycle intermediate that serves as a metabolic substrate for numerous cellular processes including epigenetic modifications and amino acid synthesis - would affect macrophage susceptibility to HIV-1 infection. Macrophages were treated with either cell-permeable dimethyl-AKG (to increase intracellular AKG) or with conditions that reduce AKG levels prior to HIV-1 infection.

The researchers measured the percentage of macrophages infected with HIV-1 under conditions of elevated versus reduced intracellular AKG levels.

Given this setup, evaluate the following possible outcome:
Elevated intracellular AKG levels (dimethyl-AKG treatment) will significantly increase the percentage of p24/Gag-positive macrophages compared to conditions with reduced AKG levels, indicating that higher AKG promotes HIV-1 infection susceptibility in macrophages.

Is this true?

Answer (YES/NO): YES